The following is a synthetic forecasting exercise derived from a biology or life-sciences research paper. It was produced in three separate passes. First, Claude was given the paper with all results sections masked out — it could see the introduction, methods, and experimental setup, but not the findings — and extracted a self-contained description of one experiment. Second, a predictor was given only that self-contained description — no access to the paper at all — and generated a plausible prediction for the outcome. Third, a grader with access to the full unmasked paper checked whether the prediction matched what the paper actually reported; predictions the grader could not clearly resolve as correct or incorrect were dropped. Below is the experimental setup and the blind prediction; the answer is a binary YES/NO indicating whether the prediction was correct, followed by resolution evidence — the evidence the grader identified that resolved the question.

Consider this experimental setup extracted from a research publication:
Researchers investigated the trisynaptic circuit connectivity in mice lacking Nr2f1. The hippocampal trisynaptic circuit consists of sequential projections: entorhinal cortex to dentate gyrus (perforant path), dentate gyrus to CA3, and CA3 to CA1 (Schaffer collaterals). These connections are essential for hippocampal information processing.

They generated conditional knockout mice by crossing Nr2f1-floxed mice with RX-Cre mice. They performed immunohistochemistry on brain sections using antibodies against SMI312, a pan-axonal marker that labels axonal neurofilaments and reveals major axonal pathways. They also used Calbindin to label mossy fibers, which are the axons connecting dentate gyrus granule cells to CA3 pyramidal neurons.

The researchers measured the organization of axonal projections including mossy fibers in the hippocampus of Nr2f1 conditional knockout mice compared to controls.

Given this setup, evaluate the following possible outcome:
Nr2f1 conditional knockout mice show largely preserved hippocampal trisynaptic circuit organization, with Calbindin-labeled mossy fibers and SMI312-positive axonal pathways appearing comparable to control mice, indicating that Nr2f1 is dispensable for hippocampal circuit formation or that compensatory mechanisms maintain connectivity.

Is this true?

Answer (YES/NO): NO